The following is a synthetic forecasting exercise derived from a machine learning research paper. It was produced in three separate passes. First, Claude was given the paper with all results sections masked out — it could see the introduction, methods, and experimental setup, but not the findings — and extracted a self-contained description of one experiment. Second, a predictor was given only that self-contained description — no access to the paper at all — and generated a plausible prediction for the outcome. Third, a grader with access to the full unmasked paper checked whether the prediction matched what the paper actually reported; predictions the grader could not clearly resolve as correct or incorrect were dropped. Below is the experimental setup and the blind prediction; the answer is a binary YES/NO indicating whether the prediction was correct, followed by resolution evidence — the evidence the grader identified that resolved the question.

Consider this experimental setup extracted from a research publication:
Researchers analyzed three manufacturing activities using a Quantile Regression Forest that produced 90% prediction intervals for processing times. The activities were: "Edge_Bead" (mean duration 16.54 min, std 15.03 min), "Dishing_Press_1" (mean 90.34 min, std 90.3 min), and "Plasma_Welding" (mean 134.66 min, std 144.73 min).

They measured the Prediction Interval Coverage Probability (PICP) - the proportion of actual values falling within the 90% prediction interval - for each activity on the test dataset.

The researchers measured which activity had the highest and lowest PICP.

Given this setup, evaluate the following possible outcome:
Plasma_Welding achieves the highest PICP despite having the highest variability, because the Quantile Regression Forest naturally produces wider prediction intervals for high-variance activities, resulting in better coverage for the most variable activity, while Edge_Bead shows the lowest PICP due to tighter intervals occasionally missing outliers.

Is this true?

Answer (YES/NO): NO